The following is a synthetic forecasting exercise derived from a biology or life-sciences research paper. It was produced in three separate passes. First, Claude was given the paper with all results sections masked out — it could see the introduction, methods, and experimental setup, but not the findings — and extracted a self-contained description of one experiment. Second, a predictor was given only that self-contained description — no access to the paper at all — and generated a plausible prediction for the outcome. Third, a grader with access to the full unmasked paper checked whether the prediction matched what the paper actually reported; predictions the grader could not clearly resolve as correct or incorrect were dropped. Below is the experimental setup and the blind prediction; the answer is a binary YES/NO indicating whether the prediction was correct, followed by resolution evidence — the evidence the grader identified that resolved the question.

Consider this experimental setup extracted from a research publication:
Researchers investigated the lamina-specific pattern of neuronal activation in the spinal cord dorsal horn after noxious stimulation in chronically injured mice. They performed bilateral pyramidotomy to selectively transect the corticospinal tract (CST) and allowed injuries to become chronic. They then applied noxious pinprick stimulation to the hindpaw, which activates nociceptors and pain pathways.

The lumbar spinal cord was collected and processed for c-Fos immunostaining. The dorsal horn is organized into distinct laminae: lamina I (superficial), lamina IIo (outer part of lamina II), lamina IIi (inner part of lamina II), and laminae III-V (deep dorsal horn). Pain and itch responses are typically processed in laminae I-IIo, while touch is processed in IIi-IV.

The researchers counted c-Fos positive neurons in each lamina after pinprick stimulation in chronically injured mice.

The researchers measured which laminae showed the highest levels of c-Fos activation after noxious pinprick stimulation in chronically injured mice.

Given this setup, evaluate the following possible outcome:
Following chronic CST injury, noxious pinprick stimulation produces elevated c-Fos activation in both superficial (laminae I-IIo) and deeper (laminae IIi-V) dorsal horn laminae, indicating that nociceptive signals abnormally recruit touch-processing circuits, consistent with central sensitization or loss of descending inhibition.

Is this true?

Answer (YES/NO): YES